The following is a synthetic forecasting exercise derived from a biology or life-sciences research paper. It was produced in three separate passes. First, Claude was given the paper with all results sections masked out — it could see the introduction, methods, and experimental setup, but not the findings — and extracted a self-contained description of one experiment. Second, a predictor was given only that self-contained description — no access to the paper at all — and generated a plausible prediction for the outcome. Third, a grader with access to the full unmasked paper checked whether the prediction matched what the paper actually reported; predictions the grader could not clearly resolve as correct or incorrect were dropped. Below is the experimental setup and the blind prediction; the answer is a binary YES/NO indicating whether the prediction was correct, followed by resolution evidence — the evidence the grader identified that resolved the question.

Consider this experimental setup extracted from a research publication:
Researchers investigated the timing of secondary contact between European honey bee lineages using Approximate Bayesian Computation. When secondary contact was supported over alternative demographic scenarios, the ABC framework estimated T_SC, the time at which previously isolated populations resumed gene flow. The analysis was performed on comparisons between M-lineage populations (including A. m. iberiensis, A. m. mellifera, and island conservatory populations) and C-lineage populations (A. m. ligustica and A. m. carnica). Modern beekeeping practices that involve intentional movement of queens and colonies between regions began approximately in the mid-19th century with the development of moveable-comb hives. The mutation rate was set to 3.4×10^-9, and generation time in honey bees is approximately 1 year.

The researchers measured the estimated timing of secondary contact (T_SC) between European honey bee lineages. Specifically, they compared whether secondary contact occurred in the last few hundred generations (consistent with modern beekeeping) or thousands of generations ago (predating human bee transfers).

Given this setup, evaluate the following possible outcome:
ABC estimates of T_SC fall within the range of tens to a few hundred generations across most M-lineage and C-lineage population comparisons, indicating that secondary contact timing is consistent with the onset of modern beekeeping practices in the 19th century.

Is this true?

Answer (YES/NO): NO